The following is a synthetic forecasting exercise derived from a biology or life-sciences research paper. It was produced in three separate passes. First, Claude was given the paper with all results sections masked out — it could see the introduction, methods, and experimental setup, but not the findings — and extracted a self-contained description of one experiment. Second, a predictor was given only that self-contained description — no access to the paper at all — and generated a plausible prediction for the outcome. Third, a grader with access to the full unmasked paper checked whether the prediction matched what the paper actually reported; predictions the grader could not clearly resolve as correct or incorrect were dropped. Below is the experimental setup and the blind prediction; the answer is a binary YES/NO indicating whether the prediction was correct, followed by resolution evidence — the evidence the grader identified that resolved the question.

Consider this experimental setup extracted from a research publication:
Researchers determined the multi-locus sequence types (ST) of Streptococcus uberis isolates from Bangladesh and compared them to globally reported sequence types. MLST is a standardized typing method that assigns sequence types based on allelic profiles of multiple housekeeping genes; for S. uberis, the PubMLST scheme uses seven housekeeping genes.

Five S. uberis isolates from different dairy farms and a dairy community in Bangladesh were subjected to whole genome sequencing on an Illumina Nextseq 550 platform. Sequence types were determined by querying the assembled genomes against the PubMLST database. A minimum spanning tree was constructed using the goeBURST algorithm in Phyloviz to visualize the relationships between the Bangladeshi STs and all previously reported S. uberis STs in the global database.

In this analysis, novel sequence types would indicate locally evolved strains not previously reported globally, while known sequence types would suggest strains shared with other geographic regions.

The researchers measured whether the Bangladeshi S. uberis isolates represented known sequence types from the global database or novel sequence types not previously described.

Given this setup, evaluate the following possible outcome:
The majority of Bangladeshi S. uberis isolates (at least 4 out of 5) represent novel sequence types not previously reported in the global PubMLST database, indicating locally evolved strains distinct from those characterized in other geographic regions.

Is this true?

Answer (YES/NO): YES